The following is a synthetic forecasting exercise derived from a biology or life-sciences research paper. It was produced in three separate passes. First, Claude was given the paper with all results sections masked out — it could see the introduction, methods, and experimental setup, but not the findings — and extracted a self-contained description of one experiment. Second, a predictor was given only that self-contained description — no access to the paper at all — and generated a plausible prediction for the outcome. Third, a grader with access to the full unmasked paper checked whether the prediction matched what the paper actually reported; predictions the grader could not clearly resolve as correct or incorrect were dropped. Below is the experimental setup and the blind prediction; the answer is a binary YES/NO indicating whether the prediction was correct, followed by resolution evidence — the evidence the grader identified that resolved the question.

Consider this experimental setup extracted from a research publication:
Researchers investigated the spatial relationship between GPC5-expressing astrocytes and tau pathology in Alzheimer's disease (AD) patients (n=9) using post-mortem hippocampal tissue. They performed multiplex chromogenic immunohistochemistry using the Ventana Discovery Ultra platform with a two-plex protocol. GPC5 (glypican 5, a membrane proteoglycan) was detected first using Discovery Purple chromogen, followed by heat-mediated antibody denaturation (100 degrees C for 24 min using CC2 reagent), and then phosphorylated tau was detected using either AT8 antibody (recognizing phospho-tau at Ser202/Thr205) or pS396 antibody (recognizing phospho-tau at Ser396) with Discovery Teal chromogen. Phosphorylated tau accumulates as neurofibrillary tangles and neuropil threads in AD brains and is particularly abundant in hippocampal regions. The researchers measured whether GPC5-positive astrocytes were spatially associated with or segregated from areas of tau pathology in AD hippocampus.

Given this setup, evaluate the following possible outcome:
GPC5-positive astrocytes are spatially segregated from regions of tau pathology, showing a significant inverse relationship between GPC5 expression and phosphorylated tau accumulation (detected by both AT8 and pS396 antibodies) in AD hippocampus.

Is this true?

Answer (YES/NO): NO